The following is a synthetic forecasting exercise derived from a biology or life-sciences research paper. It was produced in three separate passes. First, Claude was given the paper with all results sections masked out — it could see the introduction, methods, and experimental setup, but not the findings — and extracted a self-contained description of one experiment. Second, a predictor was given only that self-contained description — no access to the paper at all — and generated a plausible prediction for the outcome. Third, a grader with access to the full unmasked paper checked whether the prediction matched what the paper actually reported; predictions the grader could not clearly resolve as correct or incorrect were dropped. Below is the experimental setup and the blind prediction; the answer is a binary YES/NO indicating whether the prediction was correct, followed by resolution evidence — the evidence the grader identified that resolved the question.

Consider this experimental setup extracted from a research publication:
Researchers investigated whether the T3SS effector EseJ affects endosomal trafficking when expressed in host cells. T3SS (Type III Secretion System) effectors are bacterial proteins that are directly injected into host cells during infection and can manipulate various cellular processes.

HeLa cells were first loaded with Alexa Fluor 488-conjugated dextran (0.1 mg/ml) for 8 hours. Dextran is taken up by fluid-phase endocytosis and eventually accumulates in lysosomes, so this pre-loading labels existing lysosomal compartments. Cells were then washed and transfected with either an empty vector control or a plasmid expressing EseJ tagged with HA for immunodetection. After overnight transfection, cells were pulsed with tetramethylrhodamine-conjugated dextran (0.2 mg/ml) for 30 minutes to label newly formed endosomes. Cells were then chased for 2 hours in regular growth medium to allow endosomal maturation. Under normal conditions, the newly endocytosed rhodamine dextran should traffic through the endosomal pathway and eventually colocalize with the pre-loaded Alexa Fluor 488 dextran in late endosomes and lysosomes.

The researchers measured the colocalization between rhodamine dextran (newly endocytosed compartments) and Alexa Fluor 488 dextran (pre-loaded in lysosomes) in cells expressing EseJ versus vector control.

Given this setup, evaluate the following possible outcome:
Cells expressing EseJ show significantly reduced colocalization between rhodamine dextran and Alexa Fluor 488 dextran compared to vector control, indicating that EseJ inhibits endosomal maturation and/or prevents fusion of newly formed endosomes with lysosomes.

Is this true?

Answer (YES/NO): YES